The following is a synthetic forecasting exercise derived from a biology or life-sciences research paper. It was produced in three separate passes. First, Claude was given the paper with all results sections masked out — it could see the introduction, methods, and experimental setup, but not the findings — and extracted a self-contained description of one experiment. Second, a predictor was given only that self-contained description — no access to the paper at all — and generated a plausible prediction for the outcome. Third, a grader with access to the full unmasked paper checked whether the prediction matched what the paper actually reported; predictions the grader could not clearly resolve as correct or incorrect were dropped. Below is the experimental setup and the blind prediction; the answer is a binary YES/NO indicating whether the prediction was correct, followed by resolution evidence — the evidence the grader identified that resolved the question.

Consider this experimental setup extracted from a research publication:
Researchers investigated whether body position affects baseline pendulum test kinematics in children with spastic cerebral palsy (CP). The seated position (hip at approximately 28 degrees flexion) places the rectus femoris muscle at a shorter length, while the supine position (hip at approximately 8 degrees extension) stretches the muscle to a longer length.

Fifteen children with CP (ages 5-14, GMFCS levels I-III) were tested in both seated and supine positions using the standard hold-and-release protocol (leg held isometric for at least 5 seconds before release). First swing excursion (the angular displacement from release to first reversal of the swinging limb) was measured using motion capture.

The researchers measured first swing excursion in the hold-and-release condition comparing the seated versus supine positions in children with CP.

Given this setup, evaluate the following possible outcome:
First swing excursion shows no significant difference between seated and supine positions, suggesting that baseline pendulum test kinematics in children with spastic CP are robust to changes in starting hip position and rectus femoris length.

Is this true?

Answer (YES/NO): YES